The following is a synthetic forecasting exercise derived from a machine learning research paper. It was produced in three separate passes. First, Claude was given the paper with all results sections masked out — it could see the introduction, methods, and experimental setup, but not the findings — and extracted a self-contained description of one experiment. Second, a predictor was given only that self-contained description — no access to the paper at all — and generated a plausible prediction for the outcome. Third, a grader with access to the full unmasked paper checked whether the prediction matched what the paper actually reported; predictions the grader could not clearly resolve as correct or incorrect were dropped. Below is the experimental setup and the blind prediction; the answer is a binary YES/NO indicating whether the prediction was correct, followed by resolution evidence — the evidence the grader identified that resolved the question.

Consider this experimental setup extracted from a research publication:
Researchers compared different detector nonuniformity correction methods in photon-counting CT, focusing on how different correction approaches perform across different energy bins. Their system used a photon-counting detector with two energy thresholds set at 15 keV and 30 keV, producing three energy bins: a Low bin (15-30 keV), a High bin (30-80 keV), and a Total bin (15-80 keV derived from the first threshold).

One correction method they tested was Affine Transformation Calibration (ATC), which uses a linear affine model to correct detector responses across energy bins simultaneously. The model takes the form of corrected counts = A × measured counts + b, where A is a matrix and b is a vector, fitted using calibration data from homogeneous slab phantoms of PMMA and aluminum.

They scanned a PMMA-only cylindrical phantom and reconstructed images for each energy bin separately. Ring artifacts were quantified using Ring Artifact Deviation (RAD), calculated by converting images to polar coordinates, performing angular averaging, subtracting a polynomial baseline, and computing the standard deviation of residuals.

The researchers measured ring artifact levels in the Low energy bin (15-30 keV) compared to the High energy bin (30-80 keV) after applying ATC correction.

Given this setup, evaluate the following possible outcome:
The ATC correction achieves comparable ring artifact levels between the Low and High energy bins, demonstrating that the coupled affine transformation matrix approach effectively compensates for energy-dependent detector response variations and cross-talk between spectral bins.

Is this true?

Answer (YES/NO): NO